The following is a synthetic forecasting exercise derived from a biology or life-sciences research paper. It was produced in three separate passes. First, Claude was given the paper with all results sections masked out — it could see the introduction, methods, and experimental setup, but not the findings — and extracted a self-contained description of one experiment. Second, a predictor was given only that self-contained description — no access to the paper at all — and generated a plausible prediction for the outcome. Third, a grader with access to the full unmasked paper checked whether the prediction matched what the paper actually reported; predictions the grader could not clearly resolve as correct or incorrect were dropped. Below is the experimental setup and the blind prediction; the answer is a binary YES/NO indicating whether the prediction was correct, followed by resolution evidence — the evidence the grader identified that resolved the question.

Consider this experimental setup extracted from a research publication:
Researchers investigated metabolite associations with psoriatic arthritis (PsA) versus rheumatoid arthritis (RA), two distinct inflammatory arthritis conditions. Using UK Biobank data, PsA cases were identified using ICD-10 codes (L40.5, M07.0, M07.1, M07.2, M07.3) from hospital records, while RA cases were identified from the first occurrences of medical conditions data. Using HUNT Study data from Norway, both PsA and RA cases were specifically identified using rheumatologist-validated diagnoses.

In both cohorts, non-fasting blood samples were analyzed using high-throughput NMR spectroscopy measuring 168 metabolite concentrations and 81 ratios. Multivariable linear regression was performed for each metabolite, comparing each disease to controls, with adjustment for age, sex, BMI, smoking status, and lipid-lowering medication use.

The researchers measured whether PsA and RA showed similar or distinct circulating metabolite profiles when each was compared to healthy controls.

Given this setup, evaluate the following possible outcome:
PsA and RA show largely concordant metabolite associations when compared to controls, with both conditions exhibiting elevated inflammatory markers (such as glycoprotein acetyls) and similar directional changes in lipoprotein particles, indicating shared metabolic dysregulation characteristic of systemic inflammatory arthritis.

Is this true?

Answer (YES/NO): NO